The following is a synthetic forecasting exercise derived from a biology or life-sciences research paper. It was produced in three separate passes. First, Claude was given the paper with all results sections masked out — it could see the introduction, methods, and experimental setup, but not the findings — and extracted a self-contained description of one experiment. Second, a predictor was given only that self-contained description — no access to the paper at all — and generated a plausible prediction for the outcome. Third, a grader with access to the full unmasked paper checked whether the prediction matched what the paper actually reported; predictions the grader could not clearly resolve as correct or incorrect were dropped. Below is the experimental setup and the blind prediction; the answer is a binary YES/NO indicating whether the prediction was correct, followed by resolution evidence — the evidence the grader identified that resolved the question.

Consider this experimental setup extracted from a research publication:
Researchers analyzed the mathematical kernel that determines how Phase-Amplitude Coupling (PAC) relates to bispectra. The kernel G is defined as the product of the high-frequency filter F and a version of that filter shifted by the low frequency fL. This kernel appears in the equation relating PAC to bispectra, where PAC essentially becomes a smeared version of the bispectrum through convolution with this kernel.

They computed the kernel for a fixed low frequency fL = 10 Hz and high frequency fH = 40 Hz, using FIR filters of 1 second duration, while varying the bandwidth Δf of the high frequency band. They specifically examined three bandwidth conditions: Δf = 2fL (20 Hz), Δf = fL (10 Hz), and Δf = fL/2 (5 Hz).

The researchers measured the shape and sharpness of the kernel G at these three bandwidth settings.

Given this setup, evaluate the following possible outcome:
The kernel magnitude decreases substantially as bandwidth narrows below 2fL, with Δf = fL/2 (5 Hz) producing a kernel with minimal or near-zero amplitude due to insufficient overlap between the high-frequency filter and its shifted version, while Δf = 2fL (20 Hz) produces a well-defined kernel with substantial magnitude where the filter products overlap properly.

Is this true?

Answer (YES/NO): NO